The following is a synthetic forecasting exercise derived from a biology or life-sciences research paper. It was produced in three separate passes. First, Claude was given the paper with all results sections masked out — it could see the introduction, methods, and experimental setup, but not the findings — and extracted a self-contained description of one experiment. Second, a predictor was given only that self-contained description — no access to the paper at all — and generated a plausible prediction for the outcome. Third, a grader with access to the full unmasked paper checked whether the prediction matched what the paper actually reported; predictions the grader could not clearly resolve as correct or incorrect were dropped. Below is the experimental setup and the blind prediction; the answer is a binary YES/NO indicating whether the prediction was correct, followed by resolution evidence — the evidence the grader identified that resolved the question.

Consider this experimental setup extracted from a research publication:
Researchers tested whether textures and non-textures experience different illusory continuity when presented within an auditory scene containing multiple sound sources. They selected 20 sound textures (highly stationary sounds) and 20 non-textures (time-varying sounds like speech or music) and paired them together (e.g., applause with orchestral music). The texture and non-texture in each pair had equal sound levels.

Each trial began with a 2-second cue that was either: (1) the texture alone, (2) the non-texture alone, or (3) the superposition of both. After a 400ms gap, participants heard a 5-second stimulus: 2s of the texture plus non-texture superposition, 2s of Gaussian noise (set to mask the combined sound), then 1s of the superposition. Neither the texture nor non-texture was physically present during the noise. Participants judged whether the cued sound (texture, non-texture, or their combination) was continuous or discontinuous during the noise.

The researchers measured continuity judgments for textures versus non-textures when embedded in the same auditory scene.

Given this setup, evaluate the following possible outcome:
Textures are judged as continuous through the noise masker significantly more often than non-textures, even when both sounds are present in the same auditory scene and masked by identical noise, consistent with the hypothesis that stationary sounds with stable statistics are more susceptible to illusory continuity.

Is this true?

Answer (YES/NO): YES